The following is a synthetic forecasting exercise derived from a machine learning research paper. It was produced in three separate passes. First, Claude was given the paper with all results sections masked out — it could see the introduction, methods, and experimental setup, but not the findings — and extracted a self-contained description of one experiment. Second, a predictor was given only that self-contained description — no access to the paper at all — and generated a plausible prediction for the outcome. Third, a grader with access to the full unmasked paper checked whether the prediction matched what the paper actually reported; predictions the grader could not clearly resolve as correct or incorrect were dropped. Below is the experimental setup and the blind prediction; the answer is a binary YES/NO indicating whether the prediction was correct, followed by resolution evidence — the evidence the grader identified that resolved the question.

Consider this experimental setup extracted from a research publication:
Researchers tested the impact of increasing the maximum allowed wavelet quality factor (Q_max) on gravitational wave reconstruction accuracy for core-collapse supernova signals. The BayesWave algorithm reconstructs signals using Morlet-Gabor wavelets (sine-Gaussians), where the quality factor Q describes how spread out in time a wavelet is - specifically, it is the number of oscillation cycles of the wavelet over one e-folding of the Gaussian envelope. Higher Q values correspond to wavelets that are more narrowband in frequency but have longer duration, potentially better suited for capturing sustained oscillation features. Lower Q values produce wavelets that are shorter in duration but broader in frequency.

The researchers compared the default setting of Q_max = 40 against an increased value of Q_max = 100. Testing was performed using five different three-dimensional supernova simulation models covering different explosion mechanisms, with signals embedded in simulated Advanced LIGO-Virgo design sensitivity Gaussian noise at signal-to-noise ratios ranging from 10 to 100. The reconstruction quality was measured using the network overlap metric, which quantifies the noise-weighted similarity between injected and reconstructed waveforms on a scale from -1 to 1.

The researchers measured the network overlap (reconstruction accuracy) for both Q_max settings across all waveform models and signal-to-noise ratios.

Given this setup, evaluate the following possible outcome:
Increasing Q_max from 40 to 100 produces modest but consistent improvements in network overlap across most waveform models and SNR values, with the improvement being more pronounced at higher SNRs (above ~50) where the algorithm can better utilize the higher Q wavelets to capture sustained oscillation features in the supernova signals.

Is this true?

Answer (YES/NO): NO